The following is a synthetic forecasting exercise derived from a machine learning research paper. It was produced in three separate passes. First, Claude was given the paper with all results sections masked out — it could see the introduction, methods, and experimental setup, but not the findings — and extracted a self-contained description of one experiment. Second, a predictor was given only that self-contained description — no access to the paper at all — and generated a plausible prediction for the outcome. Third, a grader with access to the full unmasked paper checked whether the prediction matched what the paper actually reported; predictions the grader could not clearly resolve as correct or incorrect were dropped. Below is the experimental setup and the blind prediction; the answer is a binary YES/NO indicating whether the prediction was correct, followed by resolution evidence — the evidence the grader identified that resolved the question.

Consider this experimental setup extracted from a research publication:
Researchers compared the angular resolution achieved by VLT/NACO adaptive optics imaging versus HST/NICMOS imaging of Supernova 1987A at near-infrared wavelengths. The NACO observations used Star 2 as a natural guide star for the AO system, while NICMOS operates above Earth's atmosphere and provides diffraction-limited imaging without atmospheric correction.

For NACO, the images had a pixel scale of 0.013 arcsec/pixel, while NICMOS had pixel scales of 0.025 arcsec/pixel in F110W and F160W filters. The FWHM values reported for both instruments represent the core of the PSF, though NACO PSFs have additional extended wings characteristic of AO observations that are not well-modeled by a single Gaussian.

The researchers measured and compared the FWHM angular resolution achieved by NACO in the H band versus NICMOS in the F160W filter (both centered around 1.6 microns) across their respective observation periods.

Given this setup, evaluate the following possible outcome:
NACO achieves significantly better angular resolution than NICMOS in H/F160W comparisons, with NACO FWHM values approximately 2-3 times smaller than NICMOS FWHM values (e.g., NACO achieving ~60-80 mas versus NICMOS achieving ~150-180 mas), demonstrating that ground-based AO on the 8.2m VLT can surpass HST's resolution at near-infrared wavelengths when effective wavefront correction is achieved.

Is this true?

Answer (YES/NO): NO